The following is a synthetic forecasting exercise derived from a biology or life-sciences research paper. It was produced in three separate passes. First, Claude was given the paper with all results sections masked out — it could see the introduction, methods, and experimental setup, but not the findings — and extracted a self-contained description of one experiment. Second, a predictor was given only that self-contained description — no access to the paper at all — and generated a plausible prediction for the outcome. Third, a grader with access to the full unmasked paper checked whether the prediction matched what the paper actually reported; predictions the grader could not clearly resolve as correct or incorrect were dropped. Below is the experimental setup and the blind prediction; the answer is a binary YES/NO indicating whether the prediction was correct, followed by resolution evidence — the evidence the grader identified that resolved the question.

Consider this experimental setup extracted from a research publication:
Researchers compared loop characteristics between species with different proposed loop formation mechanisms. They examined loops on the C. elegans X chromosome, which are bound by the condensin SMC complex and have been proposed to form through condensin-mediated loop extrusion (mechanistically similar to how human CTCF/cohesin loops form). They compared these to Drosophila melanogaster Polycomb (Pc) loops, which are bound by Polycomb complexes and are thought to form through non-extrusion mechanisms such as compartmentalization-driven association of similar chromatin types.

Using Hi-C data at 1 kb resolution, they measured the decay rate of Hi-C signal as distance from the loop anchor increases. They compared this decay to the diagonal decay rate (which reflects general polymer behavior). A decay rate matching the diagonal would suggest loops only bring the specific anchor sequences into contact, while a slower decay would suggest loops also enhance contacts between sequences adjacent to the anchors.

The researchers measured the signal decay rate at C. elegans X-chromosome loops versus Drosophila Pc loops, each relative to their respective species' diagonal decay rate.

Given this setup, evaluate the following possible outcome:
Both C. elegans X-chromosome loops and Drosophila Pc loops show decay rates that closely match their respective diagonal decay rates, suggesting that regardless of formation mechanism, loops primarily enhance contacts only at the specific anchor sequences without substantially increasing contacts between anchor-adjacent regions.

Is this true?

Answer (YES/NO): NO